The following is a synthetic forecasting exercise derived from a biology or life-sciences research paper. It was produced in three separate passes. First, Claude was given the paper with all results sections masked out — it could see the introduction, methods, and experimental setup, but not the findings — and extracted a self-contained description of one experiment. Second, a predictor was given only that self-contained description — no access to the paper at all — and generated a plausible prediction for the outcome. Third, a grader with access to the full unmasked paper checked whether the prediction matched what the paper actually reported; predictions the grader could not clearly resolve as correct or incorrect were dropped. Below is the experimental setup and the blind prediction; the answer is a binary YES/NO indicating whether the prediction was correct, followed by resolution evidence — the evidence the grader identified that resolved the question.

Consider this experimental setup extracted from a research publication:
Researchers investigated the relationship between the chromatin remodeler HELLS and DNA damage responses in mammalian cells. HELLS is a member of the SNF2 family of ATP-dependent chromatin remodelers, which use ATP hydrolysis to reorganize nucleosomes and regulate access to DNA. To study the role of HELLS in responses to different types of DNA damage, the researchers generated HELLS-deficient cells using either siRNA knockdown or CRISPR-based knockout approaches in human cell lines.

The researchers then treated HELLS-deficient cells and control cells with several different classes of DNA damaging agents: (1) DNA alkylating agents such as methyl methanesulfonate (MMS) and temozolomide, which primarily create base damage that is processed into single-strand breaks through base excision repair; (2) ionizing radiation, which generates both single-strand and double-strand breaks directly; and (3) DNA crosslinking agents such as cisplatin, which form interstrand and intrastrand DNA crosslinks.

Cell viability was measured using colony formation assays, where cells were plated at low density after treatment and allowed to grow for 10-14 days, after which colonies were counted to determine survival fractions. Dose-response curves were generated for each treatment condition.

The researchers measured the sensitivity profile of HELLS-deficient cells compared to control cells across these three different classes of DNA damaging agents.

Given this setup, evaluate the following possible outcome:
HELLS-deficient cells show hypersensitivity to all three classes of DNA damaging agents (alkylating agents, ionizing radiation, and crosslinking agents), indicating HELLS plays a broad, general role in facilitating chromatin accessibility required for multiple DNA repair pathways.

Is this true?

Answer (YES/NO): NO